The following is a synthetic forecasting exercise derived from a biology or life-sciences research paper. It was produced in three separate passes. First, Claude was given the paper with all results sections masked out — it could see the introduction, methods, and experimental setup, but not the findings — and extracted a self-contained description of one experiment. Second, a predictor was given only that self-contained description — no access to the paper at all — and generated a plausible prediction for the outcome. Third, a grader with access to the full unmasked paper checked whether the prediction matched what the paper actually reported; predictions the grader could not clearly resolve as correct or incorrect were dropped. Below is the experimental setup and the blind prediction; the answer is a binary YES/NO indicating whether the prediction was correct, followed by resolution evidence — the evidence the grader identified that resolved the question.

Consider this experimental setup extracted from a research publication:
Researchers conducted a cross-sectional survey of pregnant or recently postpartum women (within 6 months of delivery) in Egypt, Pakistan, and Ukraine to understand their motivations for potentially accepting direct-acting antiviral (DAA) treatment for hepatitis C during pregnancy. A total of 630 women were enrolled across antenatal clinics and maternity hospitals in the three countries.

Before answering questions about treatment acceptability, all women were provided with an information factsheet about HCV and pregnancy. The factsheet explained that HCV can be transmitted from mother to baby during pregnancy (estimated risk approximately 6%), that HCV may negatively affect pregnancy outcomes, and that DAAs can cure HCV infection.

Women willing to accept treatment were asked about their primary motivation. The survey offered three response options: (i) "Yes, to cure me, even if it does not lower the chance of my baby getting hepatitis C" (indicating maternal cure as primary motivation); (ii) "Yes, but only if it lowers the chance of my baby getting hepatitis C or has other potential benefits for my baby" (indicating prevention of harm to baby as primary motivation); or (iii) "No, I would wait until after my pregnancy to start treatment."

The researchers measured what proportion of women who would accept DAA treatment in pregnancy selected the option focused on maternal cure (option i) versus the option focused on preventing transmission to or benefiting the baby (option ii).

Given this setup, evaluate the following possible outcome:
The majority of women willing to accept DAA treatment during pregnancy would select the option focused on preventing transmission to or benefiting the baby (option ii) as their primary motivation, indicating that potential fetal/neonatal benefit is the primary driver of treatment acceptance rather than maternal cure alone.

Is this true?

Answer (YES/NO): YES